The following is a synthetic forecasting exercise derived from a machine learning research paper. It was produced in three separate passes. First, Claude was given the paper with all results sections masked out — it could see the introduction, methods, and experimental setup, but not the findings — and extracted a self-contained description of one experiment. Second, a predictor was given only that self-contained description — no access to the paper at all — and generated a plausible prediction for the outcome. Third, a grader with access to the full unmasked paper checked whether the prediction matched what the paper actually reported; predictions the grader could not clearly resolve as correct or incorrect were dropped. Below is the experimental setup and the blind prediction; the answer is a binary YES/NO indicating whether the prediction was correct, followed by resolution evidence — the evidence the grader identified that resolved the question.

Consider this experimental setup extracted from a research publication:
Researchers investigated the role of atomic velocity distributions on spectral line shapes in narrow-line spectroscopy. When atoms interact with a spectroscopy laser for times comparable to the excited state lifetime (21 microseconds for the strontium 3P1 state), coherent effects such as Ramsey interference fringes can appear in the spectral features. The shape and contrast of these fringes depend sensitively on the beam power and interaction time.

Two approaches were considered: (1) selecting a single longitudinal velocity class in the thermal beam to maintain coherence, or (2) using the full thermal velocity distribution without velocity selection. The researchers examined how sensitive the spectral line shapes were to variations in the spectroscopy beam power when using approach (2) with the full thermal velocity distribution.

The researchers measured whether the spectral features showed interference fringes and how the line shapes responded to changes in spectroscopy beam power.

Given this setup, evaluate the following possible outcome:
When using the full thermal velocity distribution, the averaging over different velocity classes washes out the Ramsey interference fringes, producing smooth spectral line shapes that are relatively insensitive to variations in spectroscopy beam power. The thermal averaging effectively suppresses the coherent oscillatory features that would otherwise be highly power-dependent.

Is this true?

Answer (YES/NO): YES